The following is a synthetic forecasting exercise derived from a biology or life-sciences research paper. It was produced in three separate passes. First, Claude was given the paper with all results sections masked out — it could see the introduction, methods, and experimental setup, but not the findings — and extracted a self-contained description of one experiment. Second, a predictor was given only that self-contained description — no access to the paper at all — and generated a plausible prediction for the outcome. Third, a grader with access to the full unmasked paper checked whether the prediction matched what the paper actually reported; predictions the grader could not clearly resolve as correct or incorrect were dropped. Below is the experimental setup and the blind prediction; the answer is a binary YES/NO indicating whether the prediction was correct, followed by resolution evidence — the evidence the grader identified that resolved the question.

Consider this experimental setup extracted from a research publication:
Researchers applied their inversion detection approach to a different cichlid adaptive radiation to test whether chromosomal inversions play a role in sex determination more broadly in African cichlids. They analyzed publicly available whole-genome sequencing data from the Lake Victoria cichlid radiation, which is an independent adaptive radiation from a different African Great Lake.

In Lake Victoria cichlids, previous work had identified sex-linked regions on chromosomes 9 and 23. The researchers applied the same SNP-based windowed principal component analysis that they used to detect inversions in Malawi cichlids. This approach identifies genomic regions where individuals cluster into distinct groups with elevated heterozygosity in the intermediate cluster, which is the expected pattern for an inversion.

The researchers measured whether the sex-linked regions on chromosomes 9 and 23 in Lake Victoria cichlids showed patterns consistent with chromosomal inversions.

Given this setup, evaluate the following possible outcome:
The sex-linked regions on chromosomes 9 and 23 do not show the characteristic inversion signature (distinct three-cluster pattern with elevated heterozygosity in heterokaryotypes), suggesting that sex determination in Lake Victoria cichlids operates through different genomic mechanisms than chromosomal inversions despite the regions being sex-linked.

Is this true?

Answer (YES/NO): NO